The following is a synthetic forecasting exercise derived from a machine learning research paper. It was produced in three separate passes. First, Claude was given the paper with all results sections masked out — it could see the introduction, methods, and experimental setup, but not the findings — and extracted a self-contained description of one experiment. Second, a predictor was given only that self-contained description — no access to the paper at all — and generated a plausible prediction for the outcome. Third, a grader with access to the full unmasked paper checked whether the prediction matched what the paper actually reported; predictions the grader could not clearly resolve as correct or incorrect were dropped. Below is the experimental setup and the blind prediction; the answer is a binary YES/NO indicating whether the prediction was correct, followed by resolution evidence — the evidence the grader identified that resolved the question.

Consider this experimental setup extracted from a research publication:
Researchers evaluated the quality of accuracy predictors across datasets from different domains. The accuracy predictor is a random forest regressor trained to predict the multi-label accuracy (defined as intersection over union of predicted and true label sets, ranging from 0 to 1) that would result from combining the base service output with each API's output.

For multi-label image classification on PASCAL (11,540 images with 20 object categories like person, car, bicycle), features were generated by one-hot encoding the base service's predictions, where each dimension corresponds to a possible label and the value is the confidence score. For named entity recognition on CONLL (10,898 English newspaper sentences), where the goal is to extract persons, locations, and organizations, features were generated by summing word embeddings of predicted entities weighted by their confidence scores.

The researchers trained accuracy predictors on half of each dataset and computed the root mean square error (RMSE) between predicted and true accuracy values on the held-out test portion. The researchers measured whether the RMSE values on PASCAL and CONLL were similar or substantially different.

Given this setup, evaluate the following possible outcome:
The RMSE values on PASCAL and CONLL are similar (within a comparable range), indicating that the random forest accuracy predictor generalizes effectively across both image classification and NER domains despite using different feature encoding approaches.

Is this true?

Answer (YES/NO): YES